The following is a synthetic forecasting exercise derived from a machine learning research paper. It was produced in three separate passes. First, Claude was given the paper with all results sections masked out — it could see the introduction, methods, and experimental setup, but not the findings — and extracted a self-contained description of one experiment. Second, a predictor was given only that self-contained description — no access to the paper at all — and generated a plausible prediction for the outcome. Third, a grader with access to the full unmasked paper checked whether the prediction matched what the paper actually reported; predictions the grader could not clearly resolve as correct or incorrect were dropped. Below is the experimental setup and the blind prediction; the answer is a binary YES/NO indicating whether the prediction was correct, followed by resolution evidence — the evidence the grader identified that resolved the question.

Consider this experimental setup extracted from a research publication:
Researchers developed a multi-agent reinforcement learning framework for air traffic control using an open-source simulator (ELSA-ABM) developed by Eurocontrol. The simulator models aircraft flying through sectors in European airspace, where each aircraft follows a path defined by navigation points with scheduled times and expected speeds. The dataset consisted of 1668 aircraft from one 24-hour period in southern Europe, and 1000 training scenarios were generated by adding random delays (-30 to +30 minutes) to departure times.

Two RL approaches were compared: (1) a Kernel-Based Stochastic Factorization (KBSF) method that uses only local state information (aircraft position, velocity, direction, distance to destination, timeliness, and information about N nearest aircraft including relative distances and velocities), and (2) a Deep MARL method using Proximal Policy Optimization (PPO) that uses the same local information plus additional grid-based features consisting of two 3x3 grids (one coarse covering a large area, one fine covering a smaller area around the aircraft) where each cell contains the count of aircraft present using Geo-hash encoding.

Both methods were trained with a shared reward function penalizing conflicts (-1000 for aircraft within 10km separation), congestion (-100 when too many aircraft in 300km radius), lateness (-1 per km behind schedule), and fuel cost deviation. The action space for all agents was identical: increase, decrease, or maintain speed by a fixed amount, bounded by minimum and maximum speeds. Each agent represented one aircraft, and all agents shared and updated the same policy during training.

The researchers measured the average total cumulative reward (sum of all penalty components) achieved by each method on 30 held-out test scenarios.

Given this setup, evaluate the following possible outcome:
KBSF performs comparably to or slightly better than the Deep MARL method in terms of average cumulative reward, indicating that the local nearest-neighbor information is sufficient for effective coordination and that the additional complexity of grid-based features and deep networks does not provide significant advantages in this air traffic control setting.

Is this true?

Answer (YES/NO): NO